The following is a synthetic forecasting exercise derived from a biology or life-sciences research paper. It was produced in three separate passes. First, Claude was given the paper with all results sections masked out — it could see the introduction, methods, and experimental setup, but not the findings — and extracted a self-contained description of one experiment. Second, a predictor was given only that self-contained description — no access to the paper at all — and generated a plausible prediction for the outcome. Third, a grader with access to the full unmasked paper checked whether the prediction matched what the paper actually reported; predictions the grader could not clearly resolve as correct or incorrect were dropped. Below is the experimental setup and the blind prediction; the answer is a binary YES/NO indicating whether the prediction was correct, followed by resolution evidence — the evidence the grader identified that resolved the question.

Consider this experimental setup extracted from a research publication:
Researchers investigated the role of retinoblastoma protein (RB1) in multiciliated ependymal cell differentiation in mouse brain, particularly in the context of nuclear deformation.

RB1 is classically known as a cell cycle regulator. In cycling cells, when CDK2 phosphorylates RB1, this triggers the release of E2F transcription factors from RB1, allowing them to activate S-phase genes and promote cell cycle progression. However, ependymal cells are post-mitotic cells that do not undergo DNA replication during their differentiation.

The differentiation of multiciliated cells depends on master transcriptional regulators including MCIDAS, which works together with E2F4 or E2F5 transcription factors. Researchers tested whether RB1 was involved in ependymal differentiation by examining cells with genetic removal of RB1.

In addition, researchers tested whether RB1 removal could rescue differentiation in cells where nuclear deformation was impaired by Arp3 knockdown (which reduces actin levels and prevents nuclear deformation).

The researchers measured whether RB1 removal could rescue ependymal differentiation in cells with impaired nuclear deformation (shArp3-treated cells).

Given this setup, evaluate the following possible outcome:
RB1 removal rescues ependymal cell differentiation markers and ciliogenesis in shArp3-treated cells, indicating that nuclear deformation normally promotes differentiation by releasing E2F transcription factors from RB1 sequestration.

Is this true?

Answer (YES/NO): YES